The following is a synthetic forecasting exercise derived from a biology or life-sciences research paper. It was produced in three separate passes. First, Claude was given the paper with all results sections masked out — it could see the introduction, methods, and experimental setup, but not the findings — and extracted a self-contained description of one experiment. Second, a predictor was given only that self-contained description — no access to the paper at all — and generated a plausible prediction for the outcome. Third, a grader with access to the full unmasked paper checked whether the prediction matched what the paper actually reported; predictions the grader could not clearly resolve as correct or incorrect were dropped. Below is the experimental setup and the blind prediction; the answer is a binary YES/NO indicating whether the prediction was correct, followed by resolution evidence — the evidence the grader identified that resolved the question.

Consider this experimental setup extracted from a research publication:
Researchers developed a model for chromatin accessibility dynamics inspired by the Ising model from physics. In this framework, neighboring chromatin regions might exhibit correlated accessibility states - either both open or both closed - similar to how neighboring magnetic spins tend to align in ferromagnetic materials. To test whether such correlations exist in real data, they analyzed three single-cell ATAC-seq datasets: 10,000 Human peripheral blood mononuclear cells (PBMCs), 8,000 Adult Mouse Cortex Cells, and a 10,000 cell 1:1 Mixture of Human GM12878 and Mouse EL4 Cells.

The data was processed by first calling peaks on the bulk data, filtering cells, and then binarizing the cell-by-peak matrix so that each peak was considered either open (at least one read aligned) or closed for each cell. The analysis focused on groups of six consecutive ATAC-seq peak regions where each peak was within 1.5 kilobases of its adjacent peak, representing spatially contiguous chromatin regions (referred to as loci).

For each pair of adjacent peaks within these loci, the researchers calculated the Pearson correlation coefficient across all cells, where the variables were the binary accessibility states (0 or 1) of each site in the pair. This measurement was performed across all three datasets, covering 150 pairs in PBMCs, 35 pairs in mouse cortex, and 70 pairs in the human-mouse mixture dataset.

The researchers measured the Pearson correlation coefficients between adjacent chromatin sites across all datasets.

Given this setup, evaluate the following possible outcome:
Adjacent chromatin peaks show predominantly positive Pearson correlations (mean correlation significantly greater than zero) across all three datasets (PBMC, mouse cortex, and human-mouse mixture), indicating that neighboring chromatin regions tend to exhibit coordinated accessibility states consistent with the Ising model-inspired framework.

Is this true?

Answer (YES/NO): YES